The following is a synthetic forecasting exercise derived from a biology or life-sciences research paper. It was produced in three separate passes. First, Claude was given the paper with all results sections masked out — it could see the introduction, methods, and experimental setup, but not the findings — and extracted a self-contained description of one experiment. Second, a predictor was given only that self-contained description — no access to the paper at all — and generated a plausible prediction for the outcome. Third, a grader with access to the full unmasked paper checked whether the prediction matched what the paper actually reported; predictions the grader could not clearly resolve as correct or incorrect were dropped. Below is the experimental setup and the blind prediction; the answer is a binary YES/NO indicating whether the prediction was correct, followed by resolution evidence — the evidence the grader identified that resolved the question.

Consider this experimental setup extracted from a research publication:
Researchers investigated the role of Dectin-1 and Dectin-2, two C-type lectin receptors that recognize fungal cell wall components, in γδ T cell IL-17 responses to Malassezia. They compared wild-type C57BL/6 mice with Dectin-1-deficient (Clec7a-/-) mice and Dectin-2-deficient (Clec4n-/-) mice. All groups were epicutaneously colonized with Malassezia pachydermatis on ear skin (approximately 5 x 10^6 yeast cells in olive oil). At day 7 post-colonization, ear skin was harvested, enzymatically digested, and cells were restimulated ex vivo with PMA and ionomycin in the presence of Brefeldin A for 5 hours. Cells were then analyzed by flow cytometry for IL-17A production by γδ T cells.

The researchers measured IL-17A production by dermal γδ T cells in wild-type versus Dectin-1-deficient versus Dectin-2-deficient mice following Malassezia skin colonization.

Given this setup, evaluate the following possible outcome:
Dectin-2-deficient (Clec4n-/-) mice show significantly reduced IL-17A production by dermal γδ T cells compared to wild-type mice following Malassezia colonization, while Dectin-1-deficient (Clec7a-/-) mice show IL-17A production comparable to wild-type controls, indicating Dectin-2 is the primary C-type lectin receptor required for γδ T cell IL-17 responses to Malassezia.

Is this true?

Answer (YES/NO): NO